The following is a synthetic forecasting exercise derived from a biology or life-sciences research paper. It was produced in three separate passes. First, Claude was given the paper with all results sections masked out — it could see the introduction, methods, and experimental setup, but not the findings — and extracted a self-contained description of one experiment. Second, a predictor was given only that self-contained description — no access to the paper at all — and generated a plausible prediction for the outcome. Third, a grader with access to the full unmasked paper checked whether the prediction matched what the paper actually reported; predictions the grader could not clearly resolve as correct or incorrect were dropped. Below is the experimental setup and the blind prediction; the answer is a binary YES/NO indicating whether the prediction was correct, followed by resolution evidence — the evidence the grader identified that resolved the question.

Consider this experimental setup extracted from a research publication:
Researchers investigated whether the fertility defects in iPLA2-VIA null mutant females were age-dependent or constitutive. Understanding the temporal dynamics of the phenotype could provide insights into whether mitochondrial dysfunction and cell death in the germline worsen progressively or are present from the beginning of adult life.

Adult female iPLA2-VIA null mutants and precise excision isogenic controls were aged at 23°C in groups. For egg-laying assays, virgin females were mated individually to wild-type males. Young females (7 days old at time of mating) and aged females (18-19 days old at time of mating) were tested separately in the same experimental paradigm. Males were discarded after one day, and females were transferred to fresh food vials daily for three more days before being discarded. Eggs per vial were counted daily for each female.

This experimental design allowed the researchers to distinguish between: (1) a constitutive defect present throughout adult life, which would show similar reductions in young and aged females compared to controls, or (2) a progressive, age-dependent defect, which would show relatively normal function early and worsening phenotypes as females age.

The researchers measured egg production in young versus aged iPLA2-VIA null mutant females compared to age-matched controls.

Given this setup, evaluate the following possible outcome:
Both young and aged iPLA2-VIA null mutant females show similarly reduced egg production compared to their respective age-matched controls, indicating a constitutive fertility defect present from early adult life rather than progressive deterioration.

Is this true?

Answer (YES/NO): YES